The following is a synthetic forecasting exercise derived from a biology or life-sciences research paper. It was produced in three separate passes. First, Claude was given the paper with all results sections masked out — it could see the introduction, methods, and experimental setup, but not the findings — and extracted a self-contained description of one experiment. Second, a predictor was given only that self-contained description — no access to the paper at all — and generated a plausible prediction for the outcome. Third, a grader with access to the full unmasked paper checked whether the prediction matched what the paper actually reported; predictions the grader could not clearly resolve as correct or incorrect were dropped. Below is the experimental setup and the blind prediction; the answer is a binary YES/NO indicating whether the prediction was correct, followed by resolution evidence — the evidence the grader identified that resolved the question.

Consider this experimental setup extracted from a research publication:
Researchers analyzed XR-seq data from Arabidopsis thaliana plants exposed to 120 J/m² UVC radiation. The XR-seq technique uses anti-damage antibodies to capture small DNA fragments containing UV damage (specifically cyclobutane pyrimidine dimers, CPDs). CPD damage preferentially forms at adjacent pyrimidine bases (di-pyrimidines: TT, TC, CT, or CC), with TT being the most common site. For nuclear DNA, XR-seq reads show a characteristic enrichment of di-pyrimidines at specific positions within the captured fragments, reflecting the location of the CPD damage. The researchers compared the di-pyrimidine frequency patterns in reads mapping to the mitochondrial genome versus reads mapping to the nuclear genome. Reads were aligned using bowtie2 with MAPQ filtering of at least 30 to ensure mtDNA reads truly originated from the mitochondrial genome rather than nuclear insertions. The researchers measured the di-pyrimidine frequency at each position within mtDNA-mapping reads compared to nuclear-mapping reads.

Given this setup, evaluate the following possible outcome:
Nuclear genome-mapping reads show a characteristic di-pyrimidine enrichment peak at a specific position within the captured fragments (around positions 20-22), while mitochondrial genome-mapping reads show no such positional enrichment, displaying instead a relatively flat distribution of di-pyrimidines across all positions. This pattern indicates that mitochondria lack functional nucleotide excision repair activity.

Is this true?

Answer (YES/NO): NO